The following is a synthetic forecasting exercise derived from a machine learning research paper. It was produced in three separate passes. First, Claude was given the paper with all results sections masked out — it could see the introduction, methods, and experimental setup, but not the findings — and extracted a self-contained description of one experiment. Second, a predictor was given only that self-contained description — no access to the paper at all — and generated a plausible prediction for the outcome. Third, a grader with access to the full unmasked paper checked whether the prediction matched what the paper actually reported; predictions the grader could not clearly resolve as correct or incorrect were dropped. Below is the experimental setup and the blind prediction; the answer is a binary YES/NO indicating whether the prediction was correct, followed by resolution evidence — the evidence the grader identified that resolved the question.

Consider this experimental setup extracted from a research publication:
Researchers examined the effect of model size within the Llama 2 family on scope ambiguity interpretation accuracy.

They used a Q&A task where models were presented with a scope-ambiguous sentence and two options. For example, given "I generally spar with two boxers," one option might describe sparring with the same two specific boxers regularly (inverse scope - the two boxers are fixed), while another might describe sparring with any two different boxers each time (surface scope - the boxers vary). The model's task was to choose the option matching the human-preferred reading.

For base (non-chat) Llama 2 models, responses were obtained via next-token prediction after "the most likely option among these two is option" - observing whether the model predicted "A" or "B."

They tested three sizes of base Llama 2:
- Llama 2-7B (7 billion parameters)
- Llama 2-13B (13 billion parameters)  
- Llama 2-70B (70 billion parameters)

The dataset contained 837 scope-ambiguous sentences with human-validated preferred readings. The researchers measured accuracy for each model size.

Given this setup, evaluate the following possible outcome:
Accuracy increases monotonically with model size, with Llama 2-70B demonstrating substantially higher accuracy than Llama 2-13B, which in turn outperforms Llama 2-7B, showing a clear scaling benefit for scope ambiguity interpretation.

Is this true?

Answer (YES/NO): YES